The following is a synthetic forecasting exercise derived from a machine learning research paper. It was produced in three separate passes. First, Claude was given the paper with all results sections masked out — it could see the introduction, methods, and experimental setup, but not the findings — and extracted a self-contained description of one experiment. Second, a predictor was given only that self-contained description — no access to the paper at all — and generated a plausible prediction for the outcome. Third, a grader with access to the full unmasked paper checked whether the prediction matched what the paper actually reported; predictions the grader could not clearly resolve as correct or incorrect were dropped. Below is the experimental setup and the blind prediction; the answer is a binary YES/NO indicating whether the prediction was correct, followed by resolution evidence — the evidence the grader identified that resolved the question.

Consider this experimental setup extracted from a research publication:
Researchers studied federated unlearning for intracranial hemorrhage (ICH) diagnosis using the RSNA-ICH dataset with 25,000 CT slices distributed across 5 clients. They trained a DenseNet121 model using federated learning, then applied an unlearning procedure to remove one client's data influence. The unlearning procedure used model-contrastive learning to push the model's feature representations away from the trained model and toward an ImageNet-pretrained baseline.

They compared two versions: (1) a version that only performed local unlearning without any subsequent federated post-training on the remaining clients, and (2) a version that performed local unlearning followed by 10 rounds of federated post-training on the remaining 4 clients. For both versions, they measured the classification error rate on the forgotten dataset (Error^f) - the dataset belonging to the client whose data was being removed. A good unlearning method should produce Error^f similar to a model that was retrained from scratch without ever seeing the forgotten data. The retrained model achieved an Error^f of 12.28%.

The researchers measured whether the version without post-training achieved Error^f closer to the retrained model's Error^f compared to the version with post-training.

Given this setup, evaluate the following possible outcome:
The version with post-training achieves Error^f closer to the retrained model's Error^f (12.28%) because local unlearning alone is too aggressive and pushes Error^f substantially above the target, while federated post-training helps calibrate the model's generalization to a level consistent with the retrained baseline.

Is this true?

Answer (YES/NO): YES